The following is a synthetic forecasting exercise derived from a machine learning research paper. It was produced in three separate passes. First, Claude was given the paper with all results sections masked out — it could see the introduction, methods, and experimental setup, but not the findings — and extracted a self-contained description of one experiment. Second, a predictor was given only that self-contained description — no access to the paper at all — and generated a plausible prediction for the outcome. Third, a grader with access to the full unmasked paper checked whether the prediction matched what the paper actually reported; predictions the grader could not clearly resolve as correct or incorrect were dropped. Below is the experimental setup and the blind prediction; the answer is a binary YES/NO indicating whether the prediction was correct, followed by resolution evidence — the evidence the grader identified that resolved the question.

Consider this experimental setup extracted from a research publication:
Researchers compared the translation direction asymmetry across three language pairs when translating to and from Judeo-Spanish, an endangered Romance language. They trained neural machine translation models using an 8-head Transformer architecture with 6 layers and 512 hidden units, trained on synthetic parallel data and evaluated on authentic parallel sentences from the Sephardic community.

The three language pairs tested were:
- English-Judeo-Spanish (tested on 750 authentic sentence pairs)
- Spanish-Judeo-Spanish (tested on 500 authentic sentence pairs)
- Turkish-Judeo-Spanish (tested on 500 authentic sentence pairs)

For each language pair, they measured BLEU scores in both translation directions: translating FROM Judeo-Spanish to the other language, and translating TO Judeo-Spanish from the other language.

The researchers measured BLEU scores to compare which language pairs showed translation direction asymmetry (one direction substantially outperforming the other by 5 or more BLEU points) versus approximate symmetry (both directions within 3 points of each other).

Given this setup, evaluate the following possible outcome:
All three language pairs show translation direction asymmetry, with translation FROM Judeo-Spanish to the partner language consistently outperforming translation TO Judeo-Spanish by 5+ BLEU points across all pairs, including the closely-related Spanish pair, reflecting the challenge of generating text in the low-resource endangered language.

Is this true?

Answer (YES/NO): NO